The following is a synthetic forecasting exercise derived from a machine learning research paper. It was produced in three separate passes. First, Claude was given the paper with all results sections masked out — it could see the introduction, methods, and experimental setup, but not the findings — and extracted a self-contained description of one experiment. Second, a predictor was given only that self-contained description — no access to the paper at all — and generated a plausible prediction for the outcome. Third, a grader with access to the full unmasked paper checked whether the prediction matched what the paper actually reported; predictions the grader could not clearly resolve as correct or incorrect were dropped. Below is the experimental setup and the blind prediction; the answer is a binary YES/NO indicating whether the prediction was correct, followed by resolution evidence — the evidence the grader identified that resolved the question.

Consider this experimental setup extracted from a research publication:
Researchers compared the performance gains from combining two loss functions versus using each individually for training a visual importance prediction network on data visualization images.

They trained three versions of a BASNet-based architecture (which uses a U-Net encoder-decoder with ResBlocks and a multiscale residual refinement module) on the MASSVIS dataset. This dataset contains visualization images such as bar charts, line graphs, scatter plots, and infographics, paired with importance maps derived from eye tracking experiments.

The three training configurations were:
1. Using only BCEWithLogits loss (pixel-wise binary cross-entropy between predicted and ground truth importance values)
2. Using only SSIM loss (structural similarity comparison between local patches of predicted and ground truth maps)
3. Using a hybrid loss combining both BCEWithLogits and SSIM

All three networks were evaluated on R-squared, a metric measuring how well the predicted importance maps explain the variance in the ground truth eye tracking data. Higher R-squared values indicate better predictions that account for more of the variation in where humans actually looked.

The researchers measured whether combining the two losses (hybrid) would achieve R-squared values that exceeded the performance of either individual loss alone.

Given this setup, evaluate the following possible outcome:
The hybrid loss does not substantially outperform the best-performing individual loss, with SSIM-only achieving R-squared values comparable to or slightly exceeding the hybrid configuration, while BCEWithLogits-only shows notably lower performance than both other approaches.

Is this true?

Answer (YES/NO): NO